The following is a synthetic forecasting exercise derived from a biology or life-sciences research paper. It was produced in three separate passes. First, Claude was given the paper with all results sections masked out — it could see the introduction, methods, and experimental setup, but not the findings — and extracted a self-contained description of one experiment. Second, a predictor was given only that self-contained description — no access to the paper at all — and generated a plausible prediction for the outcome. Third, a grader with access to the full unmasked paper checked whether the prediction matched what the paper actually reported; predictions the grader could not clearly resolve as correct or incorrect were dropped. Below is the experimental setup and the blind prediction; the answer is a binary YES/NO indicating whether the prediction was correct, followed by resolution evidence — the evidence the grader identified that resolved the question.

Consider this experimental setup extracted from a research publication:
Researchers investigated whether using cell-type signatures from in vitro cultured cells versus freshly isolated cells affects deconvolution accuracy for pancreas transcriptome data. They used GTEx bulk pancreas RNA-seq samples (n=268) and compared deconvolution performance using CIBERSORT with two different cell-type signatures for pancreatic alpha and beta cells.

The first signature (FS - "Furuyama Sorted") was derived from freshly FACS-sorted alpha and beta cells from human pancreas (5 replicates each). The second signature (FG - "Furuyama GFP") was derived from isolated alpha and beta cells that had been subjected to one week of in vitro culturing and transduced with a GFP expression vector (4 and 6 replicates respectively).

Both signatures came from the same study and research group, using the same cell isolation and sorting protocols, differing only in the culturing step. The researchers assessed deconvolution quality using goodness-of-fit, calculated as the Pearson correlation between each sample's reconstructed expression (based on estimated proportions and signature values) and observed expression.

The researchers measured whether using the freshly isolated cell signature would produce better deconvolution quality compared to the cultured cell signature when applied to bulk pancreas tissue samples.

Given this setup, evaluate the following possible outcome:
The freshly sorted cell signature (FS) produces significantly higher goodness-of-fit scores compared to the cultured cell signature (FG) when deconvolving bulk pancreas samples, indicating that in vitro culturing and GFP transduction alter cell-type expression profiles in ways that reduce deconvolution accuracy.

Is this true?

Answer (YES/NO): NO